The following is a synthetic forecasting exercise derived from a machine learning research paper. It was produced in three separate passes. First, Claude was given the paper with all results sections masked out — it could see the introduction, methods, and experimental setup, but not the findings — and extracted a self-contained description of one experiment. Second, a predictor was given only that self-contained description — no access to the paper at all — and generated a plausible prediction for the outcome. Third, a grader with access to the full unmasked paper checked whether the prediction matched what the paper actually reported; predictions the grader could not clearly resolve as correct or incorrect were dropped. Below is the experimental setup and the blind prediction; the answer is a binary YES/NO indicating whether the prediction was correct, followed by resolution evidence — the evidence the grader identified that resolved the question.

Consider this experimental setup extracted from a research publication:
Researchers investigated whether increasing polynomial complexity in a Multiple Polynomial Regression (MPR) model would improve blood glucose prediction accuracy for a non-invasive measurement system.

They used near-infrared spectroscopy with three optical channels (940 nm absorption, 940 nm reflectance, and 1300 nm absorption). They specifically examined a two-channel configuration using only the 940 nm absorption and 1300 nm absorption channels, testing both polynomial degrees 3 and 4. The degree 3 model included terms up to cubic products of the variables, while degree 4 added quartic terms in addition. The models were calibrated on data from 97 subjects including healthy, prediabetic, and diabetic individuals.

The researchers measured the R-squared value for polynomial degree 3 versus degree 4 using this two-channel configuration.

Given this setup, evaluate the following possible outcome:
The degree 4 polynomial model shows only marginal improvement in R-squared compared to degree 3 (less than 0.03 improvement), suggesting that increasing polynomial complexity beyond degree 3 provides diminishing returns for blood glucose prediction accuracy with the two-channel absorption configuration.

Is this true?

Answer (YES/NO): NO